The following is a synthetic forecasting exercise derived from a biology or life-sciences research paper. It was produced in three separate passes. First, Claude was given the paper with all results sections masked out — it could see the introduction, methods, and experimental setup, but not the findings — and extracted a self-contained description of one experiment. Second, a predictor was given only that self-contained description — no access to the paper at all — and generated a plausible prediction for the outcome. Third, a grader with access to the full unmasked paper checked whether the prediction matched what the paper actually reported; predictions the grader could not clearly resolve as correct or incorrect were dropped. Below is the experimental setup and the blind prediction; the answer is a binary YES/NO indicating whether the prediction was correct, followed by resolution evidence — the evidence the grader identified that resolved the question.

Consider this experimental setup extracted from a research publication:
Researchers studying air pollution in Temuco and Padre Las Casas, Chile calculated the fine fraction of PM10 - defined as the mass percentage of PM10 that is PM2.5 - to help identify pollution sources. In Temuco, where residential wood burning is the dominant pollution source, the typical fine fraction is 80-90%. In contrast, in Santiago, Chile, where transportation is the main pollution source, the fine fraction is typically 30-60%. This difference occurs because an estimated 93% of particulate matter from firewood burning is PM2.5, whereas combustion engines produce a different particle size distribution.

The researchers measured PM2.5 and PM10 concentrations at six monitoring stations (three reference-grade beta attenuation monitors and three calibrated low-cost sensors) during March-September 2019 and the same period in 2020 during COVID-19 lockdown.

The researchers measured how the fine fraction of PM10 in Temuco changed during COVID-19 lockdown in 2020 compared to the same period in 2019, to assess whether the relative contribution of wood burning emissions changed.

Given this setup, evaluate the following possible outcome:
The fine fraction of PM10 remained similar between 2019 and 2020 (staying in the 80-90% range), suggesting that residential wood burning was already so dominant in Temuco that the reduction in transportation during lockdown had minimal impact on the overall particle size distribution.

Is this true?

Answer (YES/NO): NO